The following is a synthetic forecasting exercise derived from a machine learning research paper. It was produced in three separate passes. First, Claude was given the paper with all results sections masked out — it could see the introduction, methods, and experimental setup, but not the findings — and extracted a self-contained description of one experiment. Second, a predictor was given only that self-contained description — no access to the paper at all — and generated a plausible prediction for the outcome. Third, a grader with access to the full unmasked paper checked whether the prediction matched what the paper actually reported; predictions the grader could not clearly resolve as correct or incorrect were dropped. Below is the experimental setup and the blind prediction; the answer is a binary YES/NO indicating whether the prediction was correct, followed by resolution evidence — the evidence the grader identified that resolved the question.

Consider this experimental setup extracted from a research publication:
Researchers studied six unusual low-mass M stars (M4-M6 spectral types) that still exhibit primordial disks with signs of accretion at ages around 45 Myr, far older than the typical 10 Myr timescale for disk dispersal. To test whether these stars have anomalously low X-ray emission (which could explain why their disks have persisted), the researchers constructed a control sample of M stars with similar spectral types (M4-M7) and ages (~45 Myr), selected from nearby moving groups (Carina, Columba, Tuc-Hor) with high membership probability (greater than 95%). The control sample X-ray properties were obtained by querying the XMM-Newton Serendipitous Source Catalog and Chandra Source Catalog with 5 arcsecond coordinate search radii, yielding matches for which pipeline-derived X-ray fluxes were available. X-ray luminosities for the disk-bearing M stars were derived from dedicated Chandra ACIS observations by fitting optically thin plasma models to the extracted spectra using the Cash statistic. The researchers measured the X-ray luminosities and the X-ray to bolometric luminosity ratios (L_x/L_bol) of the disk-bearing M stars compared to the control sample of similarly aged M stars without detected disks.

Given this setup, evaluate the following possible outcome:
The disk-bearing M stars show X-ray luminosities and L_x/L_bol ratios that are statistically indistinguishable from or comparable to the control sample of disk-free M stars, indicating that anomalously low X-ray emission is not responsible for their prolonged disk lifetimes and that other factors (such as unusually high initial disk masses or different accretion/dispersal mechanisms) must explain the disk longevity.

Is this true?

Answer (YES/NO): YES